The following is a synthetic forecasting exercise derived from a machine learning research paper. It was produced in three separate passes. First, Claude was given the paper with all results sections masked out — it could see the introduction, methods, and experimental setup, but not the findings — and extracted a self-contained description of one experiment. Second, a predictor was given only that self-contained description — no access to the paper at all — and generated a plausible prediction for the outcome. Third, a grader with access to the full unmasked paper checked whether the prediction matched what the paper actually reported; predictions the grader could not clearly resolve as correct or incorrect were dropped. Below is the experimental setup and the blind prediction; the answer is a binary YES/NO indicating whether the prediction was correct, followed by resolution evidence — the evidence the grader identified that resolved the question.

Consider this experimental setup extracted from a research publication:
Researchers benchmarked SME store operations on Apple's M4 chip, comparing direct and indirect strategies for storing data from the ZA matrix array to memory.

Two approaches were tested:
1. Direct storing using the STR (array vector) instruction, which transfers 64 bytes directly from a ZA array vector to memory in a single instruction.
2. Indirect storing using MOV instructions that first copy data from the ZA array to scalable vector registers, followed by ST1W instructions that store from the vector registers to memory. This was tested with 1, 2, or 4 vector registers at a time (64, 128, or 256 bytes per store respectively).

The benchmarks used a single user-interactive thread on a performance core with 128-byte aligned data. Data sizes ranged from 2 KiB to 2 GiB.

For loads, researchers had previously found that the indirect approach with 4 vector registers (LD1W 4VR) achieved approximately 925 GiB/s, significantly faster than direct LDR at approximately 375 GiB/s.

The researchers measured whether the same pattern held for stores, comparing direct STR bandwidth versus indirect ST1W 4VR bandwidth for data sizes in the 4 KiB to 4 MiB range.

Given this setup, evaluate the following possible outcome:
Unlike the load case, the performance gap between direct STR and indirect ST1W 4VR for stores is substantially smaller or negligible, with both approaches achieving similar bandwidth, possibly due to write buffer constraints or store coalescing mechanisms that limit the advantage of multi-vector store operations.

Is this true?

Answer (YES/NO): YES